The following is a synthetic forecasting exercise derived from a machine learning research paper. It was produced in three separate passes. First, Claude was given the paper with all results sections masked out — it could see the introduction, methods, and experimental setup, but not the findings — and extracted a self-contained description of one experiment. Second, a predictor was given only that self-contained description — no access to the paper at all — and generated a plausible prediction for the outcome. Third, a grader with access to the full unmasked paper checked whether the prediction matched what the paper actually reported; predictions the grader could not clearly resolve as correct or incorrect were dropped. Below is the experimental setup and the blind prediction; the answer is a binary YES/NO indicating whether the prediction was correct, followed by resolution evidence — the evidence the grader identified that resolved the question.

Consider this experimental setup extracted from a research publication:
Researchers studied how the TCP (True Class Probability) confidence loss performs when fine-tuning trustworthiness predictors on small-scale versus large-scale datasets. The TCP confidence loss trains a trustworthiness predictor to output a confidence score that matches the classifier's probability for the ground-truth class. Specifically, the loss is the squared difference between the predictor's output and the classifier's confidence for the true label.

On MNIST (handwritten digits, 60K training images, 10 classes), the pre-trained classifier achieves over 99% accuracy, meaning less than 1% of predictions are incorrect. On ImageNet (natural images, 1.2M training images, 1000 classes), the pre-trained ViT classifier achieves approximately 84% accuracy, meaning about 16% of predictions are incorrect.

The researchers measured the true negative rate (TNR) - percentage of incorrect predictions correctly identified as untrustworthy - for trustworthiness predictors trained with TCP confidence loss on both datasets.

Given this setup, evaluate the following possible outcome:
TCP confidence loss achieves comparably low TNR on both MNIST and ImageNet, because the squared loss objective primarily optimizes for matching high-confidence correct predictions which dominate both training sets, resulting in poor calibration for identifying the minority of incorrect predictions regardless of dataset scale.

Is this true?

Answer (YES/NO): YES